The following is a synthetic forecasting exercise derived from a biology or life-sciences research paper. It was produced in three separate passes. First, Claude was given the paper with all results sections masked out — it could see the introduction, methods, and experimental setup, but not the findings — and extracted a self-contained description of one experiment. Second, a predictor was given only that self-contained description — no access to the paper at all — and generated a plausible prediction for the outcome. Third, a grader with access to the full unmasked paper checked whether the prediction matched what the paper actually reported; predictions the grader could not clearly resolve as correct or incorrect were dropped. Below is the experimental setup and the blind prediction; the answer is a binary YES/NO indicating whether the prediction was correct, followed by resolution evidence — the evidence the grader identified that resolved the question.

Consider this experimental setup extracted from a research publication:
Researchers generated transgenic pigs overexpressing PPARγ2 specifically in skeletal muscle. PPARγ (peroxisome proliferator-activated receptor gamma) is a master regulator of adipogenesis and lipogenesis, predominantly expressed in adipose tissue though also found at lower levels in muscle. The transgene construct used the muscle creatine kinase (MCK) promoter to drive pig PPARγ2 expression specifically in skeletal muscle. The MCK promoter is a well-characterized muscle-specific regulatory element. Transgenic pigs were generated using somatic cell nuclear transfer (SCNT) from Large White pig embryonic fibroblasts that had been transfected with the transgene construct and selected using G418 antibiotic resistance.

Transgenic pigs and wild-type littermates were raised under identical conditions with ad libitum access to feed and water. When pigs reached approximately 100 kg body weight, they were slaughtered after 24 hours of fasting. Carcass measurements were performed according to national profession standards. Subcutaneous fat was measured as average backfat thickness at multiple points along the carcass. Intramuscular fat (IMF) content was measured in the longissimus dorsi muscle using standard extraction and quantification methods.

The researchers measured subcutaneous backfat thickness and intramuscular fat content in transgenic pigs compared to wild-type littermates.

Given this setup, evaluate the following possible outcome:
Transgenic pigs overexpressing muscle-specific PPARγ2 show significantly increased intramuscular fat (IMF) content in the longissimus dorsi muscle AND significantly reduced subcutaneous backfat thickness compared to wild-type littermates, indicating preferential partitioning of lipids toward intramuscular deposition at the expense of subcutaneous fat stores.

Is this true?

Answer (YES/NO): NO